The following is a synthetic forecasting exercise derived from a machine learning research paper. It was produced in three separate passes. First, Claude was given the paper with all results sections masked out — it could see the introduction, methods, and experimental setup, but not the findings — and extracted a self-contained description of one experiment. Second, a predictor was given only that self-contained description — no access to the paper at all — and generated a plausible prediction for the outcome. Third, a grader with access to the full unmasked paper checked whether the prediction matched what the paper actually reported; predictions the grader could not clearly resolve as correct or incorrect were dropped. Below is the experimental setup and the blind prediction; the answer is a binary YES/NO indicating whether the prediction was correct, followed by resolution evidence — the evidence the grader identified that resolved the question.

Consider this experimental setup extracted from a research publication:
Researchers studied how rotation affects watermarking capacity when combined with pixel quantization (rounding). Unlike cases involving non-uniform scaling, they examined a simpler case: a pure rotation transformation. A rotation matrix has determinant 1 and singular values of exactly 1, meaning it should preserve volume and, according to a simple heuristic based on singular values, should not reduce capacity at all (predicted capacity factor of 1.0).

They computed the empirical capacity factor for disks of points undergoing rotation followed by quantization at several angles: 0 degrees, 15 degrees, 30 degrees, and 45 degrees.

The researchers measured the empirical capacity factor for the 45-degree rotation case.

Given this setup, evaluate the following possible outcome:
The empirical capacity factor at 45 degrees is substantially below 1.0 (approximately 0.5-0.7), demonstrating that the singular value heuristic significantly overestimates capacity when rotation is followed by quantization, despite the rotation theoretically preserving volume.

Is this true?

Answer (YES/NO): NO